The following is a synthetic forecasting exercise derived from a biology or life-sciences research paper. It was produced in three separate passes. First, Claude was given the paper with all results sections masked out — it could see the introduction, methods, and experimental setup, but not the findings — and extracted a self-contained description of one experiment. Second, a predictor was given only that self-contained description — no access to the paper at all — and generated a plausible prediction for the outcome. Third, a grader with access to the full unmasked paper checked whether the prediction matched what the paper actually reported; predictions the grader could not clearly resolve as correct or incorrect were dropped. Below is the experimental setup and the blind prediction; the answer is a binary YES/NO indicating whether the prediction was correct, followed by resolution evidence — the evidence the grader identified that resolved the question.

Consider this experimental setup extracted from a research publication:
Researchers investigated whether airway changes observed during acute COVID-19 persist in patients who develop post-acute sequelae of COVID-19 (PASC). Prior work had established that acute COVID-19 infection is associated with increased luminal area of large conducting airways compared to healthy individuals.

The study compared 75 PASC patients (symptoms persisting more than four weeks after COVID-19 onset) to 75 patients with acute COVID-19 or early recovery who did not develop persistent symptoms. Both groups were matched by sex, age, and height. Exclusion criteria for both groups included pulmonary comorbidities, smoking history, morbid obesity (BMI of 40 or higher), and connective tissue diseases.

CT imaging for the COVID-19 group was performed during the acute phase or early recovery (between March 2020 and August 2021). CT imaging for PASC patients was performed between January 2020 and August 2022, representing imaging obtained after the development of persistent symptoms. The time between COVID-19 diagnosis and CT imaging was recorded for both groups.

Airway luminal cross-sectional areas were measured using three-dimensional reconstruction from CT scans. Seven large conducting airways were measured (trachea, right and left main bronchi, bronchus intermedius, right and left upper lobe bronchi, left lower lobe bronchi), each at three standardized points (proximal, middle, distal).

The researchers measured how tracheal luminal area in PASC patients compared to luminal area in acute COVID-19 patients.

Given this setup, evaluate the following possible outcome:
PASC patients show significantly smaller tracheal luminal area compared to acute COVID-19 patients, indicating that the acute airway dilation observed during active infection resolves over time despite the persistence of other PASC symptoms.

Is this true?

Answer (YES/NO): NO